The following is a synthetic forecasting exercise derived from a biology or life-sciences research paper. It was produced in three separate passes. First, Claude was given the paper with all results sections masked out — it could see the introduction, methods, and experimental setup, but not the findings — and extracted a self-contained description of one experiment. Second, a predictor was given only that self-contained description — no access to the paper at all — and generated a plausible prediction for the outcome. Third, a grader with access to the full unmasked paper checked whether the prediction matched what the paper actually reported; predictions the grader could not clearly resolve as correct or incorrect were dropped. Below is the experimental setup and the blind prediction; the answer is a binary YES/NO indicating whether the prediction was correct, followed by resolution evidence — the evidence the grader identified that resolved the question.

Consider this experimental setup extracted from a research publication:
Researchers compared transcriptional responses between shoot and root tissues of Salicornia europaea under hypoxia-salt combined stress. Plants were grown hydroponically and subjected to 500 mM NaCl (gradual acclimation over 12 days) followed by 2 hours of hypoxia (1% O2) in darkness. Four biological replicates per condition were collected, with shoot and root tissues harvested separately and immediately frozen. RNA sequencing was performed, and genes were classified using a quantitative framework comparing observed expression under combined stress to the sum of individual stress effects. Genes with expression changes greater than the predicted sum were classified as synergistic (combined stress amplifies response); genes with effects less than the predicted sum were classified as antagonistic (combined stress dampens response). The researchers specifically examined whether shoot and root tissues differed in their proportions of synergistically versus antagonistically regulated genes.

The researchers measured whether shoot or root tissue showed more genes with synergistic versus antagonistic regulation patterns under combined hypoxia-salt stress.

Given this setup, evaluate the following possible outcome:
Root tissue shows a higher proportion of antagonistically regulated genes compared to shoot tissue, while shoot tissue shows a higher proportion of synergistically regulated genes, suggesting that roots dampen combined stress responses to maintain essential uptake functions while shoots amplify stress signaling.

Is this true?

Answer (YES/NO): YES